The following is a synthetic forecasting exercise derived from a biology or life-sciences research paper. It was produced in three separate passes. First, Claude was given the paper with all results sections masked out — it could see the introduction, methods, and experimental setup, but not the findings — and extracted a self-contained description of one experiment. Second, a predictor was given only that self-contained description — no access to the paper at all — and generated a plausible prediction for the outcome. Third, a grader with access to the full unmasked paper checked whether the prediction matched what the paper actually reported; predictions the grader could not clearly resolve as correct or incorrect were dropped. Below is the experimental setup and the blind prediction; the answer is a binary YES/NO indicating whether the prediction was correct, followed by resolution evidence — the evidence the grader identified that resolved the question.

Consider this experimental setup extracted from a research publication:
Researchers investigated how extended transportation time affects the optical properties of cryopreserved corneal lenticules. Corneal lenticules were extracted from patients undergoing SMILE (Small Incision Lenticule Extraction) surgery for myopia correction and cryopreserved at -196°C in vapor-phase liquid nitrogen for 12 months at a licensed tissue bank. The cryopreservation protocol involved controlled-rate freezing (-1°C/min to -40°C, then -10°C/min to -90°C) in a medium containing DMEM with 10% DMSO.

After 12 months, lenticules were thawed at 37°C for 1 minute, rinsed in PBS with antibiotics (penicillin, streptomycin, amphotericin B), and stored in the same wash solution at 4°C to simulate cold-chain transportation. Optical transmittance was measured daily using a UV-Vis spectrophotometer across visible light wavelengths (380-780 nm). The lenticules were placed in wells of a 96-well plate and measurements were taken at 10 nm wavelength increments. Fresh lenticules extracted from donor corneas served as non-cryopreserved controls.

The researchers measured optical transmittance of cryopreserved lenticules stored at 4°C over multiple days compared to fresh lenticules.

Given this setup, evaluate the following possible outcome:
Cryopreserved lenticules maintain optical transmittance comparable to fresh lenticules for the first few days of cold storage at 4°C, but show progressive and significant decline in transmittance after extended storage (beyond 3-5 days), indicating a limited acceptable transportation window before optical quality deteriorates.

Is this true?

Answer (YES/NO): YES